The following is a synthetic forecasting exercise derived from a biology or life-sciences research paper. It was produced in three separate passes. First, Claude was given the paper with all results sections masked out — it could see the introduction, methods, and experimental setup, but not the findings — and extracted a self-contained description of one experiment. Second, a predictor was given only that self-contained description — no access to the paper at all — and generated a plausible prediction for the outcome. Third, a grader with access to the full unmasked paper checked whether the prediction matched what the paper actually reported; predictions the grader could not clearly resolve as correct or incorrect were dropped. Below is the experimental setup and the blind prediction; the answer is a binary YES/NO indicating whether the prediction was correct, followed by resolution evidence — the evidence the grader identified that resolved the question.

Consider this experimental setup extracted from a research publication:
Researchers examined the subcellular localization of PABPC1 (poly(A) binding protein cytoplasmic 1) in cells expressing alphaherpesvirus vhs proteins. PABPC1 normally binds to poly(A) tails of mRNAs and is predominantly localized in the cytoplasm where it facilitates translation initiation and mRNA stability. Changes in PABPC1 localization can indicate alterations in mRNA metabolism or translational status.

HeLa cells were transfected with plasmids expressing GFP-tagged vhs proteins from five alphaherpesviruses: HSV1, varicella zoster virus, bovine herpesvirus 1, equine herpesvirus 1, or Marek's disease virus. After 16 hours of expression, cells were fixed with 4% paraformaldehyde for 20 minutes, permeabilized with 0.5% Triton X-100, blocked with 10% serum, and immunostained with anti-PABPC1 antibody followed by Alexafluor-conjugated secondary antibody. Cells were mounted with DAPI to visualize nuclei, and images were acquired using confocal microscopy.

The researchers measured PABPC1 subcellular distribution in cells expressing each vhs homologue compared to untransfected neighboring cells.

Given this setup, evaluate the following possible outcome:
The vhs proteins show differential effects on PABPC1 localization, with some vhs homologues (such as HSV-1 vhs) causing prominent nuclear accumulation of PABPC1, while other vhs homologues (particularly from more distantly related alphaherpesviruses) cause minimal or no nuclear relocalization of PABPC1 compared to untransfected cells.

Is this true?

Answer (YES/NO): NO